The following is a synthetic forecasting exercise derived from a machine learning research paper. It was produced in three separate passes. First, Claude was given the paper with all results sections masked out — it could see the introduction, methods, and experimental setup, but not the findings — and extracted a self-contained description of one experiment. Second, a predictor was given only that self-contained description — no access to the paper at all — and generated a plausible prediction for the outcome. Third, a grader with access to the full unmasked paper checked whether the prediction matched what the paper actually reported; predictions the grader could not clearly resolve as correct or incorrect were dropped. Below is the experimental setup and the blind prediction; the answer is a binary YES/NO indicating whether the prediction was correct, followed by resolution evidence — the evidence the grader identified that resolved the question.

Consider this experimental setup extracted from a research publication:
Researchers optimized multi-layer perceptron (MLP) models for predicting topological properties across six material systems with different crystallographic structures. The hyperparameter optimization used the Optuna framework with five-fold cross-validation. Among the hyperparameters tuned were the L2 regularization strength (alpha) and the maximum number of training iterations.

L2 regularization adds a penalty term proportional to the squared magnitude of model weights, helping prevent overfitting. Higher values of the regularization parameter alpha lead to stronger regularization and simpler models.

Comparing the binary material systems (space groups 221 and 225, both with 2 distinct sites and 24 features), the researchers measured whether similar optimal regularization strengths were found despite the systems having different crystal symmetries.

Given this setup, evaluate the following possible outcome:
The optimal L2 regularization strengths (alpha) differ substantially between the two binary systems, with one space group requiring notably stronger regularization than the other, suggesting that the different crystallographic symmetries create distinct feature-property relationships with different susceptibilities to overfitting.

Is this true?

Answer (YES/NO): YES